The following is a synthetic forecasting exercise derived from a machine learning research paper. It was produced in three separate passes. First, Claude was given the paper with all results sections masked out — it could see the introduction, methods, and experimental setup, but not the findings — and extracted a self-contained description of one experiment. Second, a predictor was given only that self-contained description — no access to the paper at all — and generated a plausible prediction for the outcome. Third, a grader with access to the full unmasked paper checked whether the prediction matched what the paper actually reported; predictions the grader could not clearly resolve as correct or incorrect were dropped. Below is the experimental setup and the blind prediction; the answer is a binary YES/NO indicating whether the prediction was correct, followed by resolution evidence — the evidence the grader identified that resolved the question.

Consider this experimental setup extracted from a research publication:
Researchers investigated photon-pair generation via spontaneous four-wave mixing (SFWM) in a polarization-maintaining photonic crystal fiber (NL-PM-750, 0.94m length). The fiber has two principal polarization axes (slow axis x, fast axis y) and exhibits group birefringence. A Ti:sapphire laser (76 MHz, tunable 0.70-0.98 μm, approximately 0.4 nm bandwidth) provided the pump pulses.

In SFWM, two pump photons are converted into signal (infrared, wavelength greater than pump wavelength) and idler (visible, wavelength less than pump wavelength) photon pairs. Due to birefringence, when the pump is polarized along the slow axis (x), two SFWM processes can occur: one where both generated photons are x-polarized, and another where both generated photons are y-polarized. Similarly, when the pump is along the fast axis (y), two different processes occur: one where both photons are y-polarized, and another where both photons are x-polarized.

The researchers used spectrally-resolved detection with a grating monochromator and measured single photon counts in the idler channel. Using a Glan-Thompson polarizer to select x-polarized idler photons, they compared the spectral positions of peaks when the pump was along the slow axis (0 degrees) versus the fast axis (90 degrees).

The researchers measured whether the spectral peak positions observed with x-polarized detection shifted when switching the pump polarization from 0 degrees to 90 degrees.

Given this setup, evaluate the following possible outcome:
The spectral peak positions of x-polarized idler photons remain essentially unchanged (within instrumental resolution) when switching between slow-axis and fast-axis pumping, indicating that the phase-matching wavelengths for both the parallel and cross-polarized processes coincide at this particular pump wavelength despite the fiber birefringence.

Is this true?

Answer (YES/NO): NO